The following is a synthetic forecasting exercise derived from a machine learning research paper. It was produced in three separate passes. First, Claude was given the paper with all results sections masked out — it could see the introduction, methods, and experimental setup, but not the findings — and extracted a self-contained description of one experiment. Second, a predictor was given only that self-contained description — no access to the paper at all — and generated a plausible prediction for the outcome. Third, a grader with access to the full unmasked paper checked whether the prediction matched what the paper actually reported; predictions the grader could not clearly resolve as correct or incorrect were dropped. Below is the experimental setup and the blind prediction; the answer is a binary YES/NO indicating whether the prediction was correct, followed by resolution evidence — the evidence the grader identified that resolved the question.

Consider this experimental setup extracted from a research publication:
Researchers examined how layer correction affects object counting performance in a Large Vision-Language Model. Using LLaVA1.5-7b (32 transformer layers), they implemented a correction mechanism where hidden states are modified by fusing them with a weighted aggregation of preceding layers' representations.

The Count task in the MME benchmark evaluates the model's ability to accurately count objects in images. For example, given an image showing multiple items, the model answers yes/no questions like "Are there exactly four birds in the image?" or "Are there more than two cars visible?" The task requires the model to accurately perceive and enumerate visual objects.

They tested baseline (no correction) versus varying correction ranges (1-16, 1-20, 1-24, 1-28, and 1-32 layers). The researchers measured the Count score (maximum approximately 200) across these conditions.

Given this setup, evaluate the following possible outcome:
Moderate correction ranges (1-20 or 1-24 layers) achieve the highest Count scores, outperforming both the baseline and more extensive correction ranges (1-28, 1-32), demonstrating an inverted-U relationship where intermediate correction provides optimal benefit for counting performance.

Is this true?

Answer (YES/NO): NO